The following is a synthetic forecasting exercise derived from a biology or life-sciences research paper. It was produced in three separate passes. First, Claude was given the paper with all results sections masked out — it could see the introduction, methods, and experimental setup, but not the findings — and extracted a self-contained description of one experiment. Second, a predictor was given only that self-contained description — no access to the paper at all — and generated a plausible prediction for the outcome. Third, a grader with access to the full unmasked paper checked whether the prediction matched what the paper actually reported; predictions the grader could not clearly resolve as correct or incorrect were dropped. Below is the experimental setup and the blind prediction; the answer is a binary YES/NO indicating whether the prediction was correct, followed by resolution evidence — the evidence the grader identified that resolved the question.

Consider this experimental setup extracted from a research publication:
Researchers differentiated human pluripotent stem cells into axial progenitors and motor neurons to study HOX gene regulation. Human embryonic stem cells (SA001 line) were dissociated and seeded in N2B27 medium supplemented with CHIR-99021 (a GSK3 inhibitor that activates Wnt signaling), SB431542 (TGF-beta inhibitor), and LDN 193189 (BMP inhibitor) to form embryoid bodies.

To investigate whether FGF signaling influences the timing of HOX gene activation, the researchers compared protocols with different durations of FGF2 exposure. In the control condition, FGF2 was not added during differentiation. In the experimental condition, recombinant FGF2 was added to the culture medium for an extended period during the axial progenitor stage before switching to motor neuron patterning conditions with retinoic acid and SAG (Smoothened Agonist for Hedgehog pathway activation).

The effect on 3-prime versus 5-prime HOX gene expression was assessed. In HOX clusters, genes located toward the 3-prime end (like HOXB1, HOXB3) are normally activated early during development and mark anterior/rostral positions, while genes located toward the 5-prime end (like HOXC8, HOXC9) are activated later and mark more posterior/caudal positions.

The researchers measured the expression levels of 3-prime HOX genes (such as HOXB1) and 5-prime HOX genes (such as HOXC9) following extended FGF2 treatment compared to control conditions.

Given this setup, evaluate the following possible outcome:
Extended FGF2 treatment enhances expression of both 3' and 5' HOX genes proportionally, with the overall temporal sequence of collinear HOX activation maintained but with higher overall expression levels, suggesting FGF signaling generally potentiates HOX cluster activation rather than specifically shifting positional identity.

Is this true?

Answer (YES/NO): NO